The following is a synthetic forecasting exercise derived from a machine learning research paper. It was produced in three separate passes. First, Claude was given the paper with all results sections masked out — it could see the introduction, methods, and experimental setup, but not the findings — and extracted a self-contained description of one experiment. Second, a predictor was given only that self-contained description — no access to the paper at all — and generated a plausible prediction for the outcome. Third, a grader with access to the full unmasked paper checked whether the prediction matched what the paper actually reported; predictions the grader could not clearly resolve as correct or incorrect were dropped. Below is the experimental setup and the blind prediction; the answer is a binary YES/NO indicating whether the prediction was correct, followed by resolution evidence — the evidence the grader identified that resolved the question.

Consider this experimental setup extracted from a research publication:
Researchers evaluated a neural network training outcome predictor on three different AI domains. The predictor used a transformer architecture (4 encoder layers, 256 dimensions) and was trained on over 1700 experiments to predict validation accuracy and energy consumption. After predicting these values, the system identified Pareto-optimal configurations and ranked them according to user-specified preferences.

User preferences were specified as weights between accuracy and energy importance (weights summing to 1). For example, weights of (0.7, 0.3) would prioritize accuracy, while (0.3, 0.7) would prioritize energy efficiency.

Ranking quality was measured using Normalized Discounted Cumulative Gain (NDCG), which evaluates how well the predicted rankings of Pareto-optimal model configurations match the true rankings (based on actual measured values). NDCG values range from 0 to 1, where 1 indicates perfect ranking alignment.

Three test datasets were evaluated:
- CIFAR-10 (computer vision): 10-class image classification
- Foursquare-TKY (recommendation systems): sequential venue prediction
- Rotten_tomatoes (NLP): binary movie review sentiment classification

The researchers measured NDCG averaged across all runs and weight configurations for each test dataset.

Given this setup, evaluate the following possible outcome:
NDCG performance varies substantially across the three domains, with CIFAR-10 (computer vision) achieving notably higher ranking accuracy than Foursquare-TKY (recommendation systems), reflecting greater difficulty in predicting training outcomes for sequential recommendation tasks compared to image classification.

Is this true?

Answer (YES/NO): NO